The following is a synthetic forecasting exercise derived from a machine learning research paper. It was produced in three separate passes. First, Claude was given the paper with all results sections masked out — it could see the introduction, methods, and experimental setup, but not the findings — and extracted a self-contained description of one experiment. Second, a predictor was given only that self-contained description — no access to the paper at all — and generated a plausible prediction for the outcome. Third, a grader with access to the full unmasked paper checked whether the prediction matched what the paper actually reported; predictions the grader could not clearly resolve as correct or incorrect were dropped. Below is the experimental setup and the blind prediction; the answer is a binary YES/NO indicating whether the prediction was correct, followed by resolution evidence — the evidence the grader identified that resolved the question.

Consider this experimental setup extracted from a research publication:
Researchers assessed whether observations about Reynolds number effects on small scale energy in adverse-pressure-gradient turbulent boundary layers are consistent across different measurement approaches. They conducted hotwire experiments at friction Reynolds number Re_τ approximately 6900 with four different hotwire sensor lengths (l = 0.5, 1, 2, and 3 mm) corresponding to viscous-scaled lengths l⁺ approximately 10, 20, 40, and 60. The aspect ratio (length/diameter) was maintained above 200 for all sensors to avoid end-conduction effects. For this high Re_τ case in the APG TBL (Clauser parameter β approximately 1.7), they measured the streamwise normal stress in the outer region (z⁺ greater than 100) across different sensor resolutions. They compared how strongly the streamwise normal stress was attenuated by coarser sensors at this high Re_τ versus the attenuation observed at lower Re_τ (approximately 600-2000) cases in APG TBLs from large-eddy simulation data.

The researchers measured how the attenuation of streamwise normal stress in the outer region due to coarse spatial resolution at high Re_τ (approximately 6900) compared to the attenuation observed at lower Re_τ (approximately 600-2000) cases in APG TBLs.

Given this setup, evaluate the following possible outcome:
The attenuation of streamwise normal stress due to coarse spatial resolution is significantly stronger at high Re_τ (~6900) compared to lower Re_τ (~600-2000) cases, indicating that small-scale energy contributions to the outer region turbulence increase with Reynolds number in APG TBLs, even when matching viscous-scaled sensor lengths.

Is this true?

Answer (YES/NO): NO